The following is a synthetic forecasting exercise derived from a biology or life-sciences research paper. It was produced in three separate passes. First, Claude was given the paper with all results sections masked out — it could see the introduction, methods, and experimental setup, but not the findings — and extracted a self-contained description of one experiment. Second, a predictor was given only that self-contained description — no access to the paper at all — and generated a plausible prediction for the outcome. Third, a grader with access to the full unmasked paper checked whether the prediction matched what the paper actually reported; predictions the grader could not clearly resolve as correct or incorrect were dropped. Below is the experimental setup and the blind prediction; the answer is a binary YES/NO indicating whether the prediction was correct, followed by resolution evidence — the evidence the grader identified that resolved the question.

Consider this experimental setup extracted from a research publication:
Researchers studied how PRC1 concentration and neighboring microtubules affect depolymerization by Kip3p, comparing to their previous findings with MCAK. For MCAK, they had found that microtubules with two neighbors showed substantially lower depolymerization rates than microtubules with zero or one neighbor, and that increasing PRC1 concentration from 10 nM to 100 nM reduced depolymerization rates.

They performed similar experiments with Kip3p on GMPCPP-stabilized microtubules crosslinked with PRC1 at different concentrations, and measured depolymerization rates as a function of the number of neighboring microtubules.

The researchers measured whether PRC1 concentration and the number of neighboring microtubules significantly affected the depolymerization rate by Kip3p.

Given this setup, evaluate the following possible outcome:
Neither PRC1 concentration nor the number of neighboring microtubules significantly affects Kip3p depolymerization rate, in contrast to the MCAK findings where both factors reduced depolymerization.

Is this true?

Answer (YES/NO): YES